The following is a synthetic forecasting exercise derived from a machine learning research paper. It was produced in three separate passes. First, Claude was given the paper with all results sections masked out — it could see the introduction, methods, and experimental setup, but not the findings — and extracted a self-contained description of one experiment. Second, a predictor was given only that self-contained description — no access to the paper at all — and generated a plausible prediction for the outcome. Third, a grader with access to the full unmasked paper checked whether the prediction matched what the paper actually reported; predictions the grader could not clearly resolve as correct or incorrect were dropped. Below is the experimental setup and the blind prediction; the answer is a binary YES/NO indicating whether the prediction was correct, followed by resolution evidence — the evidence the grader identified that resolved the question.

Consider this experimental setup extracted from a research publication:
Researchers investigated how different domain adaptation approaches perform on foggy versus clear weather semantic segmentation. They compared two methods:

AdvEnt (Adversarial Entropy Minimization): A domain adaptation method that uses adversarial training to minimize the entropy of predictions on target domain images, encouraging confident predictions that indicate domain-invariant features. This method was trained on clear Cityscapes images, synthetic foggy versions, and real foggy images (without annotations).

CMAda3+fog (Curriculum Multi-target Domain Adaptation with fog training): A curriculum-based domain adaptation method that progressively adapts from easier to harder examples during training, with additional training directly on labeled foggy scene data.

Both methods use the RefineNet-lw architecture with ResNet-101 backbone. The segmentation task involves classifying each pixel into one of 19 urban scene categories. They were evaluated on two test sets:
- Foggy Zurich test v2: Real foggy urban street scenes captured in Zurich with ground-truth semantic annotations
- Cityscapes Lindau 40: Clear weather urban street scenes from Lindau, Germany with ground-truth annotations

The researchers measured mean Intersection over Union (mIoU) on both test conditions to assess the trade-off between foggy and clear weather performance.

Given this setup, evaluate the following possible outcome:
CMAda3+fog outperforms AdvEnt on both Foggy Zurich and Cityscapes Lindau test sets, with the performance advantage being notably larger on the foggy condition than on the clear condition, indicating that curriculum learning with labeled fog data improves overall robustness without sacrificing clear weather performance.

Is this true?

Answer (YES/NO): NO